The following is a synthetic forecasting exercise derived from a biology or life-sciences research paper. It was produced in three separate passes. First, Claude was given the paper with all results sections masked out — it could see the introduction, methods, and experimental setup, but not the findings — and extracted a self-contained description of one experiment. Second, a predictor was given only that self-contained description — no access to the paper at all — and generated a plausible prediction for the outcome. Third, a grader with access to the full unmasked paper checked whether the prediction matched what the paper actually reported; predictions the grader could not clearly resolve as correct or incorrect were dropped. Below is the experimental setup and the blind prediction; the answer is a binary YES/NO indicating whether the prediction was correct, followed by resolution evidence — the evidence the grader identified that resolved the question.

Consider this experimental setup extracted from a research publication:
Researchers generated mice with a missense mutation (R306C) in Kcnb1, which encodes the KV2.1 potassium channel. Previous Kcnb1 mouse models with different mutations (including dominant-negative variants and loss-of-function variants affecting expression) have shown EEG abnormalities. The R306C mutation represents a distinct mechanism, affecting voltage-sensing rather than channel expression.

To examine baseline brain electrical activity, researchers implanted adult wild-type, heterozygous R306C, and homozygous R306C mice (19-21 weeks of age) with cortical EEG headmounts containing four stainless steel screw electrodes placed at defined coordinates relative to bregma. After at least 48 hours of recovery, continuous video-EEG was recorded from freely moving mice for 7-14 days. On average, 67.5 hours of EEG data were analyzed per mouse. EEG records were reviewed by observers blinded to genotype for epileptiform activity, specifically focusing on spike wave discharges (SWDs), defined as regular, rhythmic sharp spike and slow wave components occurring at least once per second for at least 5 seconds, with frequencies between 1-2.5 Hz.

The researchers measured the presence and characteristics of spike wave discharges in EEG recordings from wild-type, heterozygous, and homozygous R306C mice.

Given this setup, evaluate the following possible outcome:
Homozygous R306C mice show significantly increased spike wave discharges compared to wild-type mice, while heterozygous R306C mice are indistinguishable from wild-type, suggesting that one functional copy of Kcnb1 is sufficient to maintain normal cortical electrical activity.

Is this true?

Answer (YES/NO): NO